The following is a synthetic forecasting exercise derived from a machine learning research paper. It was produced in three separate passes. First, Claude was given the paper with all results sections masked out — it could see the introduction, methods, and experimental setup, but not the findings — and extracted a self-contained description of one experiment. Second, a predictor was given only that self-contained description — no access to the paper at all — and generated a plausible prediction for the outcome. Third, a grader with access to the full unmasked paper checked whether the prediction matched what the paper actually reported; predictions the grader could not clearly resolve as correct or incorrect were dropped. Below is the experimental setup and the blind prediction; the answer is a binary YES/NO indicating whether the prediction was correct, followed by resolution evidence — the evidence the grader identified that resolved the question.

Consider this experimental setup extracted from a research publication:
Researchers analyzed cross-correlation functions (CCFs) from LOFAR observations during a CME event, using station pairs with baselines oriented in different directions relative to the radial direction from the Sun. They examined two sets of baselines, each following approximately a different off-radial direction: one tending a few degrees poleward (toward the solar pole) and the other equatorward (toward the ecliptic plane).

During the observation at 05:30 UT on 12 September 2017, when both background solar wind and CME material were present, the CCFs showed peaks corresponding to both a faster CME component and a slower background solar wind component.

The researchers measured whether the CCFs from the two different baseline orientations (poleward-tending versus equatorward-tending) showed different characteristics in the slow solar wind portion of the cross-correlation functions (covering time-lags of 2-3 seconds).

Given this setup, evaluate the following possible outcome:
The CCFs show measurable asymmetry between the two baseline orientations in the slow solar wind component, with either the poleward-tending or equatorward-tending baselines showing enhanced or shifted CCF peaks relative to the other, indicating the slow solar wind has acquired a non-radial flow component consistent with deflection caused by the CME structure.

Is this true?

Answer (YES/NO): NO